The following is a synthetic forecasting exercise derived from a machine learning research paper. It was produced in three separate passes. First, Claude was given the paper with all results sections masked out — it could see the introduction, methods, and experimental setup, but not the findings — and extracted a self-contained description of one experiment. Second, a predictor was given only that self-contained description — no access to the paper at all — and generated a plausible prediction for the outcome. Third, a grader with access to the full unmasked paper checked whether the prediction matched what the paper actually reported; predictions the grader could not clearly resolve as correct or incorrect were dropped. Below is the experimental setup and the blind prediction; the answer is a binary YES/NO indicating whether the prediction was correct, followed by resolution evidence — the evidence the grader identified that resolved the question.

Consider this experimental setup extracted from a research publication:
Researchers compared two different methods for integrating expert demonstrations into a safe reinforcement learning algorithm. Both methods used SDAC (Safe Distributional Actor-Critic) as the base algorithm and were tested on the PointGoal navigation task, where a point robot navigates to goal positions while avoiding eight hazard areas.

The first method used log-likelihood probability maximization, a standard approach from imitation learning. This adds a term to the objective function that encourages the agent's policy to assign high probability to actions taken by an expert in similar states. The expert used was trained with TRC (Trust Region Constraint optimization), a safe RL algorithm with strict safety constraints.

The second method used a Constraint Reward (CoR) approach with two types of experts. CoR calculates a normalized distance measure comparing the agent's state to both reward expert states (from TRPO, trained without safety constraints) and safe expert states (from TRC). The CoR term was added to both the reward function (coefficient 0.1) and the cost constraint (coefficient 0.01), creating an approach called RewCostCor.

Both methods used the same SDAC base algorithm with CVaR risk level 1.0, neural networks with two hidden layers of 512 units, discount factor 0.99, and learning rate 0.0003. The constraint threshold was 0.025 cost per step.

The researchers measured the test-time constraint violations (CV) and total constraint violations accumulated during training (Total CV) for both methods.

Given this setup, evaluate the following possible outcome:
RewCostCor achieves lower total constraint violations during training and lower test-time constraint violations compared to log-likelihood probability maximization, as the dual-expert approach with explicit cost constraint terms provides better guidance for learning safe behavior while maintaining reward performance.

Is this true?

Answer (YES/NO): YES